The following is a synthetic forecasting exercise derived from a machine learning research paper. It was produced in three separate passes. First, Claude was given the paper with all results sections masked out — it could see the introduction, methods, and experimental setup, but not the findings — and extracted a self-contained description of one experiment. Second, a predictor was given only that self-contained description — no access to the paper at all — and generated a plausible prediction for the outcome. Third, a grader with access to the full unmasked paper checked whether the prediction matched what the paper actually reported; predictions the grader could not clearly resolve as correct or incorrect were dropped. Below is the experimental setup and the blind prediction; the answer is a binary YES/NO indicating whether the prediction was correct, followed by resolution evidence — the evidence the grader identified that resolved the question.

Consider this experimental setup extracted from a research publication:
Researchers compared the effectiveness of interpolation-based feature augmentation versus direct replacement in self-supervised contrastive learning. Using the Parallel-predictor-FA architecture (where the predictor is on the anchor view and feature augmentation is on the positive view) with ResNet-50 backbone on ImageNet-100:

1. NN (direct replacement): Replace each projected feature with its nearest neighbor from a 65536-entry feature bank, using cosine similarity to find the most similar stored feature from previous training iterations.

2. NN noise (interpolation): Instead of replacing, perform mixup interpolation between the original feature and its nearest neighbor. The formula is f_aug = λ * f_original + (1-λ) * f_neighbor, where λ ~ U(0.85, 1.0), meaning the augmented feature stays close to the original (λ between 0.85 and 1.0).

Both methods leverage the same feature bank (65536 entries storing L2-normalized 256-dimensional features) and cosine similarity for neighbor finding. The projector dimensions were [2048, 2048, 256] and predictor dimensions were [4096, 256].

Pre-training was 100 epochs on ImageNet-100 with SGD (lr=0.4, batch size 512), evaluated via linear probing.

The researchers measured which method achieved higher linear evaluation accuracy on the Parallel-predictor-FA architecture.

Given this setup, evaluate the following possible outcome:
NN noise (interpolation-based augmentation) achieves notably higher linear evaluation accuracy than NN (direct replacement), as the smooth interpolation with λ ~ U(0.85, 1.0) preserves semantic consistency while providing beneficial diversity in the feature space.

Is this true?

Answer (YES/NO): NO